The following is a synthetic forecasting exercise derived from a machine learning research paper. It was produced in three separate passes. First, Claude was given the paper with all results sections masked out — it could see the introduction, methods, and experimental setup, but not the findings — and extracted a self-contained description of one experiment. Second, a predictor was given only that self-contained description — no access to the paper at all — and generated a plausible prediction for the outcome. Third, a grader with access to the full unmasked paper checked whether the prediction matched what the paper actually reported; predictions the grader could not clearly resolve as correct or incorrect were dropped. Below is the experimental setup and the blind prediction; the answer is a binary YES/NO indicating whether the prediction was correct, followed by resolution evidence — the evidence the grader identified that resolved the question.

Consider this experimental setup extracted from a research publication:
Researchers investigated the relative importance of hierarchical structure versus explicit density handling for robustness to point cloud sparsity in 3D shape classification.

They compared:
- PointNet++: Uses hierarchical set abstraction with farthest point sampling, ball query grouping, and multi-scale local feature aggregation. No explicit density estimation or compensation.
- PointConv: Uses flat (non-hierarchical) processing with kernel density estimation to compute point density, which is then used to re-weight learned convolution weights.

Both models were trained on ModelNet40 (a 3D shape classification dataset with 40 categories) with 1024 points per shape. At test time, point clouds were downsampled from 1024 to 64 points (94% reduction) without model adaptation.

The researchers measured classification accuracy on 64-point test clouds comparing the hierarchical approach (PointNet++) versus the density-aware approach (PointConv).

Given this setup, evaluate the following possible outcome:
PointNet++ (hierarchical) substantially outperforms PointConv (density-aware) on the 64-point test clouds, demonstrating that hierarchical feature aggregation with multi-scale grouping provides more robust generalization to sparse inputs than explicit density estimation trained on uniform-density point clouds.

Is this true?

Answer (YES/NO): YES